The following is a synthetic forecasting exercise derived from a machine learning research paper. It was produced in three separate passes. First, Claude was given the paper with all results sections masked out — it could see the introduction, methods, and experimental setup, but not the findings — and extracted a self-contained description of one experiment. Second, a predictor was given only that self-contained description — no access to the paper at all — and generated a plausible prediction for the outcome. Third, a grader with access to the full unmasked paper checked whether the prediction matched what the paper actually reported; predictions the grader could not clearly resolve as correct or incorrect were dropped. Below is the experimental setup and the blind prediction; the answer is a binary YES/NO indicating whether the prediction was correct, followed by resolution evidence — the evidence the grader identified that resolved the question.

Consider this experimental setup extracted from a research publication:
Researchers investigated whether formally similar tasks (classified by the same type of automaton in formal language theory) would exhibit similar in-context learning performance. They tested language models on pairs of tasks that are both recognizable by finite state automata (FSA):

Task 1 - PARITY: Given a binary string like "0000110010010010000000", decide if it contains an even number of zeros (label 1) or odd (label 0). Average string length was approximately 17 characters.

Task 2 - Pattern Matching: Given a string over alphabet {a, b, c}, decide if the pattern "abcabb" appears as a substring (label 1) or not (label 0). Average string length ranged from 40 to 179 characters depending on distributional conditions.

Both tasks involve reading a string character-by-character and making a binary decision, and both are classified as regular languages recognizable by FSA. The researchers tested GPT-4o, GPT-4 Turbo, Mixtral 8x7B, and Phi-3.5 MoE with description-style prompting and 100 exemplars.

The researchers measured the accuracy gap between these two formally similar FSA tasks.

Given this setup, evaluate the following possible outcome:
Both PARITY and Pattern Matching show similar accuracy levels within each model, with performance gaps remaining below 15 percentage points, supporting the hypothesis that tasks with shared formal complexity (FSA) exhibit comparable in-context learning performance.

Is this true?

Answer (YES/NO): NO